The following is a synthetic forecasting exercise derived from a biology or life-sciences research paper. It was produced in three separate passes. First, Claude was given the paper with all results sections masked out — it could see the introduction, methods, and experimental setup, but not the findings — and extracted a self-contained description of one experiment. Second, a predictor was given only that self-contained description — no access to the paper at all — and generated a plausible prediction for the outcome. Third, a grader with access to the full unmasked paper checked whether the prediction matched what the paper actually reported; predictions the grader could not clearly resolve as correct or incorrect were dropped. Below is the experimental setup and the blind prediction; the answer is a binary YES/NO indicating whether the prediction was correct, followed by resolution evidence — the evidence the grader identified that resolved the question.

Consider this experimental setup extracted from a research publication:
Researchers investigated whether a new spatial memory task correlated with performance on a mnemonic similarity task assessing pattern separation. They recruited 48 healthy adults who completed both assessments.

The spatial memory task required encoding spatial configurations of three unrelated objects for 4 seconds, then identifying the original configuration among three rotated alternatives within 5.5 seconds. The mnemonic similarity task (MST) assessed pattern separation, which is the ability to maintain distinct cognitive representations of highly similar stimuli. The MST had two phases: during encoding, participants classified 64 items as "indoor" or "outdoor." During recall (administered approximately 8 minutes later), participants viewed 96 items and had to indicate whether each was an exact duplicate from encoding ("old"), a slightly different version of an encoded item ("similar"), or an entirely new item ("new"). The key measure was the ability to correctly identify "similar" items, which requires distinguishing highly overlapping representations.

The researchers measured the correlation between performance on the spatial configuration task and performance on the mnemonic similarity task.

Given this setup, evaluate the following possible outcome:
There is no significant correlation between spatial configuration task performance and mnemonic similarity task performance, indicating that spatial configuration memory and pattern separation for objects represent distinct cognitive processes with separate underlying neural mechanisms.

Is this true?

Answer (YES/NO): YES